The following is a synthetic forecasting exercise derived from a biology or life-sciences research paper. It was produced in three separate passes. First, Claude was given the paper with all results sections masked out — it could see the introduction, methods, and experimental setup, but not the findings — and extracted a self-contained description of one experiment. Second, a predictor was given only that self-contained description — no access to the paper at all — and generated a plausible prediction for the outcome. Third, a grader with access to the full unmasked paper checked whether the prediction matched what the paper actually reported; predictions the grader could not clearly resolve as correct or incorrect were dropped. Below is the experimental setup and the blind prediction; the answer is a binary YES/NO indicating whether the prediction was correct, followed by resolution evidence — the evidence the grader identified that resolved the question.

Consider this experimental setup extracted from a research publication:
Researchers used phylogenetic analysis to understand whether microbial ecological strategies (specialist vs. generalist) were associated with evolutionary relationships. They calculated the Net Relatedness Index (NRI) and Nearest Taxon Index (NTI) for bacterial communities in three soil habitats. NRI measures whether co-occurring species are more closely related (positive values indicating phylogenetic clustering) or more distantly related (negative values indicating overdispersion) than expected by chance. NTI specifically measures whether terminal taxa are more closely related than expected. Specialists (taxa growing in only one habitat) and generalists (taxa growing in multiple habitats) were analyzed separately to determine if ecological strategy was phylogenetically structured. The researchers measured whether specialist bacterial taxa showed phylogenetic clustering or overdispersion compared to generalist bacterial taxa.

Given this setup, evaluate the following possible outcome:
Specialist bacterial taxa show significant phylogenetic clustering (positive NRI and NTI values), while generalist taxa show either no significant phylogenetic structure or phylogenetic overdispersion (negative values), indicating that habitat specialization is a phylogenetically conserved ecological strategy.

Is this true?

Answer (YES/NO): NO